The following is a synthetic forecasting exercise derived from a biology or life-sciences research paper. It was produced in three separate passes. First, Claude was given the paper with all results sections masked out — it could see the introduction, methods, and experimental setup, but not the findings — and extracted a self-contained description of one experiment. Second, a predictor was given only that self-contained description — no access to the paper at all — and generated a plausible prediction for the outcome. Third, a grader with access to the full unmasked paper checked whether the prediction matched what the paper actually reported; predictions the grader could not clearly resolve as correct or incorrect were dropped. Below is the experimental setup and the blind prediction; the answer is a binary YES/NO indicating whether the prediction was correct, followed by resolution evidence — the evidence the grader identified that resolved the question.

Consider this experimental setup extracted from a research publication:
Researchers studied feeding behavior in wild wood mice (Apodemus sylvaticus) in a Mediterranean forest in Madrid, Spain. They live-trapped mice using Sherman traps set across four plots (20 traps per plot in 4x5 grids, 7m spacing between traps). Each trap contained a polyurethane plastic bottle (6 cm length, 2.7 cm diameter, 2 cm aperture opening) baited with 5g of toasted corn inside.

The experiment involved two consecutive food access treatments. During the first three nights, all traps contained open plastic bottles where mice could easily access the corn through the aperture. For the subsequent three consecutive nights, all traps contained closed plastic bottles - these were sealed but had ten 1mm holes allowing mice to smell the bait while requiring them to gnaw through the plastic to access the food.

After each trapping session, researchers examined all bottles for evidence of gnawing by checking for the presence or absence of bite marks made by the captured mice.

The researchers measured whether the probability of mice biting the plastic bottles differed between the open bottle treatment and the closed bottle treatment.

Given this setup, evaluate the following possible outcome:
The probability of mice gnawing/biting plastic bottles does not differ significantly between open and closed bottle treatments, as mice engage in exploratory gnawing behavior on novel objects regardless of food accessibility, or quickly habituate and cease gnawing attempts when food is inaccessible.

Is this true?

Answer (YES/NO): NO